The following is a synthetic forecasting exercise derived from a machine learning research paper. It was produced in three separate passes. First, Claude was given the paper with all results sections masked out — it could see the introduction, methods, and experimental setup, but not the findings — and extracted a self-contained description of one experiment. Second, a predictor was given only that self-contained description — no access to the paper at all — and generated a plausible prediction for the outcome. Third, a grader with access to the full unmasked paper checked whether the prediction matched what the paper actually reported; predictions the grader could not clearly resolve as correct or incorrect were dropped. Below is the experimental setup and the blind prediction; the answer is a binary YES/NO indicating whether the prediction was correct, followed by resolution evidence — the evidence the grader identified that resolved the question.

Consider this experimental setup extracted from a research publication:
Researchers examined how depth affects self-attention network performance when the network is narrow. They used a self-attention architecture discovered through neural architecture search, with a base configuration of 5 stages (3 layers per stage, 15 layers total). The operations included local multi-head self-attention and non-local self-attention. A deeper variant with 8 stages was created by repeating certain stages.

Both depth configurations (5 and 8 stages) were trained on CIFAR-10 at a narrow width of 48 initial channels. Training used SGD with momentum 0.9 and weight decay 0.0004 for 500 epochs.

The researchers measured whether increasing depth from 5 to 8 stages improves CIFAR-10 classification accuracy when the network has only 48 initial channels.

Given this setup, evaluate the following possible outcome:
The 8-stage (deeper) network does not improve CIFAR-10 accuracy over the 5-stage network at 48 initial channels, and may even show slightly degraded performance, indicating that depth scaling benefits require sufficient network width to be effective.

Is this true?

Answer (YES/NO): NO